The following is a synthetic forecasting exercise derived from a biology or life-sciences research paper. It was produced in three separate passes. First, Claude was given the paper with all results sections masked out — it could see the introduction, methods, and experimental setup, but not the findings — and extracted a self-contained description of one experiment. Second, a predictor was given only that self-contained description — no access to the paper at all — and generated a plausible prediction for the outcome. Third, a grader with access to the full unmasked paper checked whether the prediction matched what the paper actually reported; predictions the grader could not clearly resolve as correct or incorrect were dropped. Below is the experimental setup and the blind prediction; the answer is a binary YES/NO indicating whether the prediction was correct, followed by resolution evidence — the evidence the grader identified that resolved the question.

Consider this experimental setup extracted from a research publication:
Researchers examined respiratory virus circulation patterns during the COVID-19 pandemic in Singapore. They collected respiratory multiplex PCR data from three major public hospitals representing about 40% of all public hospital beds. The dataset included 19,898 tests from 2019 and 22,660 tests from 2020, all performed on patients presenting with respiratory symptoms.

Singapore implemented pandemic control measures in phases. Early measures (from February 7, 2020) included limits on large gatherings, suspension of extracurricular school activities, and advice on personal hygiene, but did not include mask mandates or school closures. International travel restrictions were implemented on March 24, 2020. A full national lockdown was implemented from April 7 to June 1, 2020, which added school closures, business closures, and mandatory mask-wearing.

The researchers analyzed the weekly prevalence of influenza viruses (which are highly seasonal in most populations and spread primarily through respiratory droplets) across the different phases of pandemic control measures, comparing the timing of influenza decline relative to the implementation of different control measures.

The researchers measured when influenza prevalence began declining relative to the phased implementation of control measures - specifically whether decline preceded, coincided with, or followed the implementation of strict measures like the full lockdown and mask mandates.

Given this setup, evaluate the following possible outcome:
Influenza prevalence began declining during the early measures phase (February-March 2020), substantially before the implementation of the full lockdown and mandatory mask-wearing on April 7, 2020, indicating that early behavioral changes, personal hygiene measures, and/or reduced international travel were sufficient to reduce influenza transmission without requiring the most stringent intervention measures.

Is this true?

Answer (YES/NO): YES